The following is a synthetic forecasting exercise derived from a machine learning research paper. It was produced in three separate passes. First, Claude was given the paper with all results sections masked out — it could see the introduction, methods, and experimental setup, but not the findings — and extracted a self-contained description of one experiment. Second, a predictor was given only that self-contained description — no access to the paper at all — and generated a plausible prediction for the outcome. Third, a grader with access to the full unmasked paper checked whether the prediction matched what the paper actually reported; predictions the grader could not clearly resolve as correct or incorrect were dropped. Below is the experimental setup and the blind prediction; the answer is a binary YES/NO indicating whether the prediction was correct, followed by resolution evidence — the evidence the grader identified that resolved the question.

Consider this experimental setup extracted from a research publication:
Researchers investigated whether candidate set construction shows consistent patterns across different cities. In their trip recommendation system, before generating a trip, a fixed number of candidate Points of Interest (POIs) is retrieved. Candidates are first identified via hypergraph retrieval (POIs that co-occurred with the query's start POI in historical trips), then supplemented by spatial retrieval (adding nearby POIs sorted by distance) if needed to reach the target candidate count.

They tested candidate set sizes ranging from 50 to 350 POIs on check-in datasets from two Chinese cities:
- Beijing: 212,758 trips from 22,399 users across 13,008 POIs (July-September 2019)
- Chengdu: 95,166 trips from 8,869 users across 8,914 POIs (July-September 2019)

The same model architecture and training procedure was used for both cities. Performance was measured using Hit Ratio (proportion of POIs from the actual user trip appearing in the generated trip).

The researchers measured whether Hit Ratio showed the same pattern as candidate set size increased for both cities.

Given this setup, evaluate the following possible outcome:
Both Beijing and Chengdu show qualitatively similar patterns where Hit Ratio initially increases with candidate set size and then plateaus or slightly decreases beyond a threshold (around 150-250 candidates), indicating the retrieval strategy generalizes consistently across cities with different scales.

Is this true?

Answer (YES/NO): NO